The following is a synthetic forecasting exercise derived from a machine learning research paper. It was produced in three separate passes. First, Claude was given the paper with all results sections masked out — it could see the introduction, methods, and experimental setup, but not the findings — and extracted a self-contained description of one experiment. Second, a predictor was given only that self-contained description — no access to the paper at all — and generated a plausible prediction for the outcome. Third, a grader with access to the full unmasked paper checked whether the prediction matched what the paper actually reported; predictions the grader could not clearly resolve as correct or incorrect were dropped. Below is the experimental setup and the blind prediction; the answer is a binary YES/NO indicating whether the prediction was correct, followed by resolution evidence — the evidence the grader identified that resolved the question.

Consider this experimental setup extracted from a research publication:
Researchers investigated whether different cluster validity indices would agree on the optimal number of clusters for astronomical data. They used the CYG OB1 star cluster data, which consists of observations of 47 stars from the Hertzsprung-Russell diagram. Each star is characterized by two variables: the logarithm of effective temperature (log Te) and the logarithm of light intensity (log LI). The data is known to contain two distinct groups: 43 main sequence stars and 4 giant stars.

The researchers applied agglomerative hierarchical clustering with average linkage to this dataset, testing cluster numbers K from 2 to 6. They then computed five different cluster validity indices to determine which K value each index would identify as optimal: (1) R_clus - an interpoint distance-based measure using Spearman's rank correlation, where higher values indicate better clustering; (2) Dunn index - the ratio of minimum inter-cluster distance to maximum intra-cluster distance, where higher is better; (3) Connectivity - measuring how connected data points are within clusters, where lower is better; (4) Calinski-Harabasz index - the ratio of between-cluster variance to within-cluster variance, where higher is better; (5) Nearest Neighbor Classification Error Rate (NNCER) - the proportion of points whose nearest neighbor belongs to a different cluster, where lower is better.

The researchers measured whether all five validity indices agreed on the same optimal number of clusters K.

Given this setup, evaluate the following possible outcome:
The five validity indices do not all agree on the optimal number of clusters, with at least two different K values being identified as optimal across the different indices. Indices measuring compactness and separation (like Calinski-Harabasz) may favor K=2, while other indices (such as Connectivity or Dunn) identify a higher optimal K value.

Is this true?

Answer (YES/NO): NO